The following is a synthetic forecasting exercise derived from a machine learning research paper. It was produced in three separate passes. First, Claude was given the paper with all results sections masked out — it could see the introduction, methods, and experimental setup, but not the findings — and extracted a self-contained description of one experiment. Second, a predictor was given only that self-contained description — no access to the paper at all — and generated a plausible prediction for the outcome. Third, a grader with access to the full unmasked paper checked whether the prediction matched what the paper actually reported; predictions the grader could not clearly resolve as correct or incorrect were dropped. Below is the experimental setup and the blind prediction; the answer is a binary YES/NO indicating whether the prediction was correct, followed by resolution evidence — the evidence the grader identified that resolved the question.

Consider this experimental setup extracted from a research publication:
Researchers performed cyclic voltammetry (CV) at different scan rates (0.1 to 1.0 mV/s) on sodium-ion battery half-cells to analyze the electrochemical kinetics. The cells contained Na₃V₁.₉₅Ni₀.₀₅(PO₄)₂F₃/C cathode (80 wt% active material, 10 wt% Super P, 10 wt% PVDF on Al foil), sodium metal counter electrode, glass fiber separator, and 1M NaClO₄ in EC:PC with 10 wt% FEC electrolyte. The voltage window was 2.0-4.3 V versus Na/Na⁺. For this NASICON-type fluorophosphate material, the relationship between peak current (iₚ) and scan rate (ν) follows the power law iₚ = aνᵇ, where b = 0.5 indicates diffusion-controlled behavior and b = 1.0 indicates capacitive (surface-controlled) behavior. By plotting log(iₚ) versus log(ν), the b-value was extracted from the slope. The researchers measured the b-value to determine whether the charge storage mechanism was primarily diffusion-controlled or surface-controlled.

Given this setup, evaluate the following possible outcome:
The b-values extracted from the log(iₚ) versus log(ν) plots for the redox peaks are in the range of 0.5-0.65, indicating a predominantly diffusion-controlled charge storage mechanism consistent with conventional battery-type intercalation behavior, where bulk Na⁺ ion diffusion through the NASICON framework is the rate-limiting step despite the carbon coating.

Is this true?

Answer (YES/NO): NO